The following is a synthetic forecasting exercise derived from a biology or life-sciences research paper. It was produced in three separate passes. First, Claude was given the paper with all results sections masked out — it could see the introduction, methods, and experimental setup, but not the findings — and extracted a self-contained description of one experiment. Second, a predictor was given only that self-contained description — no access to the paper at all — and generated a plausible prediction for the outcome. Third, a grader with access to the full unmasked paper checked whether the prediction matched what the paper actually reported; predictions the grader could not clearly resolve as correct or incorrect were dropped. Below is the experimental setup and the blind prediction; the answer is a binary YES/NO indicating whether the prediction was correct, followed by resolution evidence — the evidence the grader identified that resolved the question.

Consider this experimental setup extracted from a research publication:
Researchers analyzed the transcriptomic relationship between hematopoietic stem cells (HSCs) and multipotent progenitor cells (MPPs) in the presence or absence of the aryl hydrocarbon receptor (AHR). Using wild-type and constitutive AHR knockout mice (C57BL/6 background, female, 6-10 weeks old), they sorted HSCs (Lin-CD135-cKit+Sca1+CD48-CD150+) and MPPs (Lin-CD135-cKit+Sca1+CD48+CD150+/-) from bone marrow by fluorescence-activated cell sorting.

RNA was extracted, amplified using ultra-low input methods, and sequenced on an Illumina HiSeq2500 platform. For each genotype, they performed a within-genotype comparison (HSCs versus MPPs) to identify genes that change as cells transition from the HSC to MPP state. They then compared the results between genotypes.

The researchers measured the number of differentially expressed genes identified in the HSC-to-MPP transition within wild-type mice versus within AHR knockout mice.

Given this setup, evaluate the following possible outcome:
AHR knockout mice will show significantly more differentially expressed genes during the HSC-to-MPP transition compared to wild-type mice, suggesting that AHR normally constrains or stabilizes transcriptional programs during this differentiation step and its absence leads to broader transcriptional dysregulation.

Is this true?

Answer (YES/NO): YES